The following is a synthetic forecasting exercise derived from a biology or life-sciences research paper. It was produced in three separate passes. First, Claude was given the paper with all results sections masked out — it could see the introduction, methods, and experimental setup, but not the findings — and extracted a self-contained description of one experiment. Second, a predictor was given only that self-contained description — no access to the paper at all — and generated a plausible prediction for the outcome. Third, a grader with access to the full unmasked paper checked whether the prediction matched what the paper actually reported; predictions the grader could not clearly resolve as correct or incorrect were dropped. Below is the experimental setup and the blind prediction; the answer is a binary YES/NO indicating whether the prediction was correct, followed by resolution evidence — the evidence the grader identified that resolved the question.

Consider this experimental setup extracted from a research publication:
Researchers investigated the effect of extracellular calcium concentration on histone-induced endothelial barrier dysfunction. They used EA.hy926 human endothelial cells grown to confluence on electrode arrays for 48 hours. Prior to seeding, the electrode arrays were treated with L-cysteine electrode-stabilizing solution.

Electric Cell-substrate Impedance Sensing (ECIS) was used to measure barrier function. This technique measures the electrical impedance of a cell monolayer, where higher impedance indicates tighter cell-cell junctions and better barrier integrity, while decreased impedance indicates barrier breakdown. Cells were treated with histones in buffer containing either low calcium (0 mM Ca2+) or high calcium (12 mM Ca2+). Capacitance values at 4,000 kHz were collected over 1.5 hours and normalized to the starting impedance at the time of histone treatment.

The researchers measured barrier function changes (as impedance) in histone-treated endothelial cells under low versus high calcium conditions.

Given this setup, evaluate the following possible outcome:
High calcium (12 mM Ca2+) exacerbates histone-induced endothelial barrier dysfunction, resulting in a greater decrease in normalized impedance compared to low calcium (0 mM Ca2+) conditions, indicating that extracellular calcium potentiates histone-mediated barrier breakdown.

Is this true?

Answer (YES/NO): NO